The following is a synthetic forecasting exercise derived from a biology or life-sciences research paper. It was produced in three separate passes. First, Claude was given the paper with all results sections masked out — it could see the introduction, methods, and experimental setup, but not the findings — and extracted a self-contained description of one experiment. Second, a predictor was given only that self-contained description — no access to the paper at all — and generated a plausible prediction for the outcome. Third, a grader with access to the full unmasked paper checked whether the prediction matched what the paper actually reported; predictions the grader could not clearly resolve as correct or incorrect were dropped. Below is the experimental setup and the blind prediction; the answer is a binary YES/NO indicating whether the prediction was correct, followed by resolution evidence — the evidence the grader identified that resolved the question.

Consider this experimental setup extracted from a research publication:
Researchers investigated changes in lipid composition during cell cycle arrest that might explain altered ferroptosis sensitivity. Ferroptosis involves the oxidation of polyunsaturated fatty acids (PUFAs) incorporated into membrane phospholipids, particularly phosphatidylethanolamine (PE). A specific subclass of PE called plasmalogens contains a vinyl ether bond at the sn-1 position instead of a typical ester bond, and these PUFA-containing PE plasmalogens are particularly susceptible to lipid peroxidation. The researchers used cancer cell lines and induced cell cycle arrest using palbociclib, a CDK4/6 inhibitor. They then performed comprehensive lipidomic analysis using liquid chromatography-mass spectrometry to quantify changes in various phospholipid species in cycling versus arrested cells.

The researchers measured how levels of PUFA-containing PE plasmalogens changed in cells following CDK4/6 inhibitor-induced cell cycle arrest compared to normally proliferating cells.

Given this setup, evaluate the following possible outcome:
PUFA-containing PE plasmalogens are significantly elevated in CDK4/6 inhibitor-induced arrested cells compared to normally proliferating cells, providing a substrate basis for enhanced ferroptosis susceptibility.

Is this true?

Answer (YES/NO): YES